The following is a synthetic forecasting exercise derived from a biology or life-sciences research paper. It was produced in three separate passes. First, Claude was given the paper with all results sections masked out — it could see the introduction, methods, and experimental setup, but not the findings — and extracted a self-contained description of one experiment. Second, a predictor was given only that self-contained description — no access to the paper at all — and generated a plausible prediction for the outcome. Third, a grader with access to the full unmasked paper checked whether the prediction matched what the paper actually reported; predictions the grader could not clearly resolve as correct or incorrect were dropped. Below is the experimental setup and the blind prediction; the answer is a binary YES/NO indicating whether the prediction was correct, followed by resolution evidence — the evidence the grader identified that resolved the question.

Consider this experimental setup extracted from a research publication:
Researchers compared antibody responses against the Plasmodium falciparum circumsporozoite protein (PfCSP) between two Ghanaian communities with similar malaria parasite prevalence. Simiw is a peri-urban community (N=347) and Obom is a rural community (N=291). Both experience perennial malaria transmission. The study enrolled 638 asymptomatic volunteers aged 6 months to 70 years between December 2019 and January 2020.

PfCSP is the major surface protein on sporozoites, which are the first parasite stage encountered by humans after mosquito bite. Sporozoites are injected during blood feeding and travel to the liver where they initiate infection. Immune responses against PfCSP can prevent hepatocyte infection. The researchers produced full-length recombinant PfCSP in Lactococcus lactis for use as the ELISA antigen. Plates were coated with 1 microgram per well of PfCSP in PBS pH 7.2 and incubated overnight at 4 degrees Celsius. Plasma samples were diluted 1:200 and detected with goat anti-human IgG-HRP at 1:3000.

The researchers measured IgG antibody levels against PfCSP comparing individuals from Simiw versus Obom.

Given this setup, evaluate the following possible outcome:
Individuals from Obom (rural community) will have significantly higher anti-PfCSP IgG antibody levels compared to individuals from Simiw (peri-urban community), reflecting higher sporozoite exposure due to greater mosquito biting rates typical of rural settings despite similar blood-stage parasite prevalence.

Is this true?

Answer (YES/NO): YES